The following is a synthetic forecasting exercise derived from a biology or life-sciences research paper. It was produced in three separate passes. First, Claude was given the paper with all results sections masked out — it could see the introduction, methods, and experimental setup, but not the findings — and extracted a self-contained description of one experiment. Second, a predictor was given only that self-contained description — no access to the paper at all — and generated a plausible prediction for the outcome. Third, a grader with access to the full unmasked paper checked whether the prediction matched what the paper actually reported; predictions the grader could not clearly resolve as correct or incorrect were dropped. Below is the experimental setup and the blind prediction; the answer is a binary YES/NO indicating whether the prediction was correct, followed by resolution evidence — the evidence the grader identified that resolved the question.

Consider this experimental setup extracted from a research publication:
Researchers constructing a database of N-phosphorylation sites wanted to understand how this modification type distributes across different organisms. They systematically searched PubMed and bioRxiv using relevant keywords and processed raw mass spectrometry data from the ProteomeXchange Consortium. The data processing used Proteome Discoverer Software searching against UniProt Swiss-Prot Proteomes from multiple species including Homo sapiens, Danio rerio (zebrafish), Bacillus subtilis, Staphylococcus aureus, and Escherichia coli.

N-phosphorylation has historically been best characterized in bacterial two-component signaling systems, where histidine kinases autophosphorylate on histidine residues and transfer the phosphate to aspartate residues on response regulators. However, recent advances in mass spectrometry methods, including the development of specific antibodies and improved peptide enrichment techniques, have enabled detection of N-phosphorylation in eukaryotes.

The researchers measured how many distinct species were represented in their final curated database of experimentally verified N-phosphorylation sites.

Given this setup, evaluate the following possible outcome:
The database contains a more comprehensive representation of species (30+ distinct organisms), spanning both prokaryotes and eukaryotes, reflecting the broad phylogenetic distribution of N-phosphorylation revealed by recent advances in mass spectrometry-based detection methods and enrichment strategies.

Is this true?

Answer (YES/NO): YES